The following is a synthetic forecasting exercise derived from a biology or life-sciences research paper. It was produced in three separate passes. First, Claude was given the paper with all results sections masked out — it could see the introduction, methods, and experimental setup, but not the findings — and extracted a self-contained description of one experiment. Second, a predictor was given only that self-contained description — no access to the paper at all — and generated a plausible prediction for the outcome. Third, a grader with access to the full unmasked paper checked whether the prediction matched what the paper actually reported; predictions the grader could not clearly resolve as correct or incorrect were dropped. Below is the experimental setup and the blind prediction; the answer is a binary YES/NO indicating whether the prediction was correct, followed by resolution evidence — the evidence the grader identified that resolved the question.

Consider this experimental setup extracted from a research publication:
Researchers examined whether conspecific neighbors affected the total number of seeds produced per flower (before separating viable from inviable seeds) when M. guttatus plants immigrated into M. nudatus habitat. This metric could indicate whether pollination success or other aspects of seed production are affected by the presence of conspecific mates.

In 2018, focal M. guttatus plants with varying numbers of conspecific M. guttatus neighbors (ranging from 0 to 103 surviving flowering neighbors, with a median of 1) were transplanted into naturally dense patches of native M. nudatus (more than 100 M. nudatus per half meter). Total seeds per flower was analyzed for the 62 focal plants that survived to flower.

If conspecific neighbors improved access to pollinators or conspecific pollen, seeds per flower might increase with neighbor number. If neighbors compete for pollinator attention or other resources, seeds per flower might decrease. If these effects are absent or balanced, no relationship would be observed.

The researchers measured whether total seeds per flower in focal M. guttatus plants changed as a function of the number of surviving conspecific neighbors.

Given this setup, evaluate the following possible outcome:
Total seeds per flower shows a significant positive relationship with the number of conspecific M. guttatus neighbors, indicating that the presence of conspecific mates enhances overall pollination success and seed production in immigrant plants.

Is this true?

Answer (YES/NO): NO